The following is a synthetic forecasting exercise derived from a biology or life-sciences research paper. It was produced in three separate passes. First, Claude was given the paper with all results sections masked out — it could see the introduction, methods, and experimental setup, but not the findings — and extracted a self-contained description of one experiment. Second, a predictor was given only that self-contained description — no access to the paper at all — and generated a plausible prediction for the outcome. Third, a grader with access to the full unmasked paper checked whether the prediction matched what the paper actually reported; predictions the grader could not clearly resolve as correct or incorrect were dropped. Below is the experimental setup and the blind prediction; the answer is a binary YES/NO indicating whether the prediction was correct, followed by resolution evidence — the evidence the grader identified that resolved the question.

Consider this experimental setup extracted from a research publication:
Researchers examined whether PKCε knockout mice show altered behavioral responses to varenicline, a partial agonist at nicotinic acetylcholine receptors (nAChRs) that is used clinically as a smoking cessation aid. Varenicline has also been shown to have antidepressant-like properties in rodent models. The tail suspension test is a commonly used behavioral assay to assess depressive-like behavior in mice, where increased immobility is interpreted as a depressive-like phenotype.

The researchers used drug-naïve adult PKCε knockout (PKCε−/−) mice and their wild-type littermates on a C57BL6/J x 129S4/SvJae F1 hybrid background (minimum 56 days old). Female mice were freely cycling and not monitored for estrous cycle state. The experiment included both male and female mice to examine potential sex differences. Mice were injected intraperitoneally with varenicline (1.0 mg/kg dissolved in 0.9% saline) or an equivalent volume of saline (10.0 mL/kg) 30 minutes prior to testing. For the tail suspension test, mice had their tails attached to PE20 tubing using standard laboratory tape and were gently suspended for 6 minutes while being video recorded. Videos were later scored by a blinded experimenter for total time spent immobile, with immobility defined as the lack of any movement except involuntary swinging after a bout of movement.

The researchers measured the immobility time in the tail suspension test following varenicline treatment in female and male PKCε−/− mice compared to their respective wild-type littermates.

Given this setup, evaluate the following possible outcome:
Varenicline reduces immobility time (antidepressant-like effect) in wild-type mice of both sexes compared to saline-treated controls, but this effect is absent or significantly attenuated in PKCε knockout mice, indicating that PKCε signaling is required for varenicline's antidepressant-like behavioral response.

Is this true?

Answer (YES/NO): NO